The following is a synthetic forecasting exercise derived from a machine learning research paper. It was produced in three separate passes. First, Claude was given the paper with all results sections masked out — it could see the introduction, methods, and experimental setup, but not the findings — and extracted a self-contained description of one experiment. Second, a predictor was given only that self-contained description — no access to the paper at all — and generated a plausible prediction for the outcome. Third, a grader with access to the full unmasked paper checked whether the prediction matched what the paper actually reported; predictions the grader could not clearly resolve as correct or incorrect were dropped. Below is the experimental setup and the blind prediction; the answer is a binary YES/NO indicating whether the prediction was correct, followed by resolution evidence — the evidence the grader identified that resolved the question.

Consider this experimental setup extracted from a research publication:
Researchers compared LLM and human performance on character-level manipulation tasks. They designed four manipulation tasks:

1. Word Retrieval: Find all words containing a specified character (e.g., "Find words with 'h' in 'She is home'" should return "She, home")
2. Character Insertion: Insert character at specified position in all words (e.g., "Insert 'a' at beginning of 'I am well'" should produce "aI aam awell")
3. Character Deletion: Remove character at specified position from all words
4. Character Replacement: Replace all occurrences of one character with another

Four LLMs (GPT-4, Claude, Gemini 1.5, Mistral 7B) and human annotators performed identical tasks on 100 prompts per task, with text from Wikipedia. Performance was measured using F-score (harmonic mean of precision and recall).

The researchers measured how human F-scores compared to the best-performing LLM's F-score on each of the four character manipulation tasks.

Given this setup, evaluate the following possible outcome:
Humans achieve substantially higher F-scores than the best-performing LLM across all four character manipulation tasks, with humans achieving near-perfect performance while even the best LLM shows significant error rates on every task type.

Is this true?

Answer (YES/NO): YES